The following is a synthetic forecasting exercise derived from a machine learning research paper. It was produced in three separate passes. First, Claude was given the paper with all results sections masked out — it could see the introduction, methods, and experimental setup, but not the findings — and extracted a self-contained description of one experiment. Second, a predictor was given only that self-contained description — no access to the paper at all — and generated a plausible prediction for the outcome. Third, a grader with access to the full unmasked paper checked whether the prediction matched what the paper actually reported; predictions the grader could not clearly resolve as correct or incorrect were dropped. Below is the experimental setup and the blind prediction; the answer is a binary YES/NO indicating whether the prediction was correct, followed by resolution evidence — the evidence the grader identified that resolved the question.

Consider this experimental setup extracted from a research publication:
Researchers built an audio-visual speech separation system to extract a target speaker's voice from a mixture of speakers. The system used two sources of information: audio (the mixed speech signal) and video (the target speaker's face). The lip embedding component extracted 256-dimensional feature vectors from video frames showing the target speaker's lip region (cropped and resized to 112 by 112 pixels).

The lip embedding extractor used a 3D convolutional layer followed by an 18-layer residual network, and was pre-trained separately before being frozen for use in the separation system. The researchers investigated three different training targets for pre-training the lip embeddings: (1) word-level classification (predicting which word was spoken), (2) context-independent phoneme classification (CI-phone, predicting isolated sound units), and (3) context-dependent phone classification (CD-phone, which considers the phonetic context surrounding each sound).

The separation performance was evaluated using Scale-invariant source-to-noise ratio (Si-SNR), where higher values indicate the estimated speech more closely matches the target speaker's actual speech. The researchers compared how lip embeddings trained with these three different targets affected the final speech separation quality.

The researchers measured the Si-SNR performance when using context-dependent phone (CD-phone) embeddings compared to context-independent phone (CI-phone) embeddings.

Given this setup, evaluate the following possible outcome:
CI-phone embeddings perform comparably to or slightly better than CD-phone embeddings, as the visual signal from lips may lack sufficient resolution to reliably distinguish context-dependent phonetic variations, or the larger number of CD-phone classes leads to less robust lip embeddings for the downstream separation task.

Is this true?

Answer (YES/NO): YES